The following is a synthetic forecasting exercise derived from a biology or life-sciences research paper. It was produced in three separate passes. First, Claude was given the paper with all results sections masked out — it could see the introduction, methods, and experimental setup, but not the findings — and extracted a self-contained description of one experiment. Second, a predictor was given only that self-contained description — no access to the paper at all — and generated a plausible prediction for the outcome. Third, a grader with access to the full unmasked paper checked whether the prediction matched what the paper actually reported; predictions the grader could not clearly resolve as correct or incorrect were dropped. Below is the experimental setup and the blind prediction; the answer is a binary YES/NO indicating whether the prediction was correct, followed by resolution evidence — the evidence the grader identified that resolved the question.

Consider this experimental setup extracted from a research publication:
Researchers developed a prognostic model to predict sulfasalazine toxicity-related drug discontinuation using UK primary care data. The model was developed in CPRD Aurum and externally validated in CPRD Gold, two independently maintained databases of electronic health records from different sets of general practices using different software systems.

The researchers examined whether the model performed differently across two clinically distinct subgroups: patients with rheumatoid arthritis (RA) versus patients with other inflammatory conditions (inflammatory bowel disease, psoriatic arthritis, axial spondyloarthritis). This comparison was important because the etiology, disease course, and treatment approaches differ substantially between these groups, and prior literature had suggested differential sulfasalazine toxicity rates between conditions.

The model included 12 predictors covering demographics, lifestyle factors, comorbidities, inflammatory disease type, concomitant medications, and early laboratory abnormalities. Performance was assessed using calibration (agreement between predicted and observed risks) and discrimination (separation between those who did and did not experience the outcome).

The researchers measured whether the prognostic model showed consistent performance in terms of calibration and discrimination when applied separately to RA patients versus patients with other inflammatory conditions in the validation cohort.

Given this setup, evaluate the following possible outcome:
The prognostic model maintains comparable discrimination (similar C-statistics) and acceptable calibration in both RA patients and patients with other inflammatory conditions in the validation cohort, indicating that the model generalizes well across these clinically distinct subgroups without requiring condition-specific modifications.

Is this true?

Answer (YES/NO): YES